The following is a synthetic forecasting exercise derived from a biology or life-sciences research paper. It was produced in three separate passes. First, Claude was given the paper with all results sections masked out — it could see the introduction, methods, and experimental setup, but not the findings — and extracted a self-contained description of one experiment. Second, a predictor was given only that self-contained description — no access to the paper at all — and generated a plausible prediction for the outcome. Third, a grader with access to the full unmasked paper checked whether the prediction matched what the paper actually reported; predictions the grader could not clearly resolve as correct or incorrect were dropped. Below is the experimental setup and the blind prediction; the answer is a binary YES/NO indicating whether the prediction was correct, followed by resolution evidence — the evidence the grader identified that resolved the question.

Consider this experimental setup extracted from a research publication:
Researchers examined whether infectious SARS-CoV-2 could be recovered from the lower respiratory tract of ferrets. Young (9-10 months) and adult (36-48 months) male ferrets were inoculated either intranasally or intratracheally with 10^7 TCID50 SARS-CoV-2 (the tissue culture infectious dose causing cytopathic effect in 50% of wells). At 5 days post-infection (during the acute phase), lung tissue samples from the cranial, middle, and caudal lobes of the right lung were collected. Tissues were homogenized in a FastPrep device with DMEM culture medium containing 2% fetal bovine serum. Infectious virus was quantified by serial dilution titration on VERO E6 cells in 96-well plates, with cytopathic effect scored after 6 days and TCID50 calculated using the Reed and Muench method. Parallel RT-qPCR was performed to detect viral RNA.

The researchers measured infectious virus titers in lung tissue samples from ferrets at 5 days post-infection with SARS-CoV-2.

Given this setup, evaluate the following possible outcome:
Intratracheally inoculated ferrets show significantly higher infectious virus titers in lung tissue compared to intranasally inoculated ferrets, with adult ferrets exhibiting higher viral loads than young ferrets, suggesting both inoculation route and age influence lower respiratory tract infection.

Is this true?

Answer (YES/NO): NO